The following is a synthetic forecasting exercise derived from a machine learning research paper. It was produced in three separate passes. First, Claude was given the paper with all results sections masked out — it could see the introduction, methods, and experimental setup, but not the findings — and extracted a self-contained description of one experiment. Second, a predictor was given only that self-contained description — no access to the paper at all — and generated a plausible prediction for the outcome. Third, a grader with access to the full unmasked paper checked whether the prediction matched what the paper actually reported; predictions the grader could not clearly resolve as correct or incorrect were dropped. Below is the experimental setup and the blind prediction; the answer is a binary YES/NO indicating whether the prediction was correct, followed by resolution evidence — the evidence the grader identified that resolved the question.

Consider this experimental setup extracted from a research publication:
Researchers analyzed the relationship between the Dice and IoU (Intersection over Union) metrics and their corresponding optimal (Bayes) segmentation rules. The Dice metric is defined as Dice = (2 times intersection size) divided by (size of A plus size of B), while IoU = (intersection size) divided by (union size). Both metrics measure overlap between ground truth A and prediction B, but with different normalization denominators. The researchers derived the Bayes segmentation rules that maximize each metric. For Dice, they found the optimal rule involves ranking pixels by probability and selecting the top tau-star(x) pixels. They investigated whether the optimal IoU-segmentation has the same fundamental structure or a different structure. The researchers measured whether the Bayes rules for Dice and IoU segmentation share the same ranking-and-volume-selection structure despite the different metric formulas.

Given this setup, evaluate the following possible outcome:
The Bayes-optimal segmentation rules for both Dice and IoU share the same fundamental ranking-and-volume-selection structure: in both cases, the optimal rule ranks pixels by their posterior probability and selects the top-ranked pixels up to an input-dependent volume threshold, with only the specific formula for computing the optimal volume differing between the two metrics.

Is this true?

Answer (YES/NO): YES